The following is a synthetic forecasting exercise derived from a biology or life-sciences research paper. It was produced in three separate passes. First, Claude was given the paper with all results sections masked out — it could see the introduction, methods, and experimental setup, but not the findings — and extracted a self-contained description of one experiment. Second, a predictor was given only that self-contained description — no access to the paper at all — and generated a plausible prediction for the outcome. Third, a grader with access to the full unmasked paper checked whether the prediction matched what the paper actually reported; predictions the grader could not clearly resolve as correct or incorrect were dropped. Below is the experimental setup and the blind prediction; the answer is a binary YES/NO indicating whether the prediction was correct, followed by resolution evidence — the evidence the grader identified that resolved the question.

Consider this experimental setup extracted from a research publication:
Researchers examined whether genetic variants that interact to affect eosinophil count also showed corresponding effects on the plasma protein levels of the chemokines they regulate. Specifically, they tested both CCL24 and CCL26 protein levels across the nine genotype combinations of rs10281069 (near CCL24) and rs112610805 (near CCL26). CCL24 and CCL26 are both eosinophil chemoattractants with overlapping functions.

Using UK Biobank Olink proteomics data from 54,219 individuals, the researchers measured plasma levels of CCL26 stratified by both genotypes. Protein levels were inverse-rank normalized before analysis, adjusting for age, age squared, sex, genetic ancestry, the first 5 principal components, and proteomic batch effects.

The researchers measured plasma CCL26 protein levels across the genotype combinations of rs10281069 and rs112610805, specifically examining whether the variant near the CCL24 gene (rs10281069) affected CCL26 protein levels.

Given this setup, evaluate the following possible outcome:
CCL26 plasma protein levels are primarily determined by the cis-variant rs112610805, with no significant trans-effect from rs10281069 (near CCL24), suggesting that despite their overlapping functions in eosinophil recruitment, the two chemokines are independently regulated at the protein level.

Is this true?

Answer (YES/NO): NO